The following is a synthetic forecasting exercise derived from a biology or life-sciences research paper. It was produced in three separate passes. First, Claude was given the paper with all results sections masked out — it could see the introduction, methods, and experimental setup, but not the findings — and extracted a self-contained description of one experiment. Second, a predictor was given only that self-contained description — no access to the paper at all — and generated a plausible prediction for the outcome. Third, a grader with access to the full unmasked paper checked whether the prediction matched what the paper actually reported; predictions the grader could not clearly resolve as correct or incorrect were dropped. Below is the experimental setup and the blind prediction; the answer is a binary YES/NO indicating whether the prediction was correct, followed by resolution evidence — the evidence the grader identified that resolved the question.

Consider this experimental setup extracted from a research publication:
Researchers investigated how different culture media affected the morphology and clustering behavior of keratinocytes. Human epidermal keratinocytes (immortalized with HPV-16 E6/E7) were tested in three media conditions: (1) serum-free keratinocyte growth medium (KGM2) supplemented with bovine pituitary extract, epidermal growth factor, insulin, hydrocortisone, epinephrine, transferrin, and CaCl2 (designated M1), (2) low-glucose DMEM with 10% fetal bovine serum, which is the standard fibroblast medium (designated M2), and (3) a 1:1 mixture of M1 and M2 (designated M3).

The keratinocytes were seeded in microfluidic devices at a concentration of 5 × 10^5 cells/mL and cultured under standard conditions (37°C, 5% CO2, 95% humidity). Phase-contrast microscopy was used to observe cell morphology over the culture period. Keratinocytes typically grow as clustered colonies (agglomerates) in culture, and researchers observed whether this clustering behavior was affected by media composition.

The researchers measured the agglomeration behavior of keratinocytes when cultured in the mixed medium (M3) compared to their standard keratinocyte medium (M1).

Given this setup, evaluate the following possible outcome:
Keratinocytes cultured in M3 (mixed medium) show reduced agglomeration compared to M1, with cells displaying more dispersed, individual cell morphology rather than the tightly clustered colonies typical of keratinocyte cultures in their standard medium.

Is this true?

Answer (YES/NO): NO